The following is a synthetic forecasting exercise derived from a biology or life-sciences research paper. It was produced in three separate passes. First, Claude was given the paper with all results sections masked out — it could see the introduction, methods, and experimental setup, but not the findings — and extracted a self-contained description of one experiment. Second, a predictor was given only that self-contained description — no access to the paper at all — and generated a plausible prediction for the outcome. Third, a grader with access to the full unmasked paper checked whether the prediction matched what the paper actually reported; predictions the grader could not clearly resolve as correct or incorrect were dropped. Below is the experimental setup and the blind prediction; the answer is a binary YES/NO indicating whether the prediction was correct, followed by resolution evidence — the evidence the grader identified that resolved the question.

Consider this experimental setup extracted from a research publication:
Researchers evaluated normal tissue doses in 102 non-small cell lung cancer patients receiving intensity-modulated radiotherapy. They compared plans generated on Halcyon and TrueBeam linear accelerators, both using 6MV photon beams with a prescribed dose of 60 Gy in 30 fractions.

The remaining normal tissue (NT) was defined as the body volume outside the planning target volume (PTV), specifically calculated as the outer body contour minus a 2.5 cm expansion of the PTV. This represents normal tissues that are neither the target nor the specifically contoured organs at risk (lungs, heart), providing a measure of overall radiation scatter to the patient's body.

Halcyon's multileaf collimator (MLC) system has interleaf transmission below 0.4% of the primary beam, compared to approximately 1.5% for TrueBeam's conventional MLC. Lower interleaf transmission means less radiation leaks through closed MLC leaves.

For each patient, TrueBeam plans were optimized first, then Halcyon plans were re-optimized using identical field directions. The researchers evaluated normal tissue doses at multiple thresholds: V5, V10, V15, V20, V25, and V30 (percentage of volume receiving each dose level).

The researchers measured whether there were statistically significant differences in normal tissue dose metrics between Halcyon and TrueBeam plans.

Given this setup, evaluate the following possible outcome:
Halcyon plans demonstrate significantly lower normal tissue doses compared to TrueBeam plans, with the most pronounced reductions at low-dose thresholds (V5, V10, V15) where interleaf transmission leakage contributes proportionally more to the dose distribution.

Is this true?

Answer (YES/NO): NO